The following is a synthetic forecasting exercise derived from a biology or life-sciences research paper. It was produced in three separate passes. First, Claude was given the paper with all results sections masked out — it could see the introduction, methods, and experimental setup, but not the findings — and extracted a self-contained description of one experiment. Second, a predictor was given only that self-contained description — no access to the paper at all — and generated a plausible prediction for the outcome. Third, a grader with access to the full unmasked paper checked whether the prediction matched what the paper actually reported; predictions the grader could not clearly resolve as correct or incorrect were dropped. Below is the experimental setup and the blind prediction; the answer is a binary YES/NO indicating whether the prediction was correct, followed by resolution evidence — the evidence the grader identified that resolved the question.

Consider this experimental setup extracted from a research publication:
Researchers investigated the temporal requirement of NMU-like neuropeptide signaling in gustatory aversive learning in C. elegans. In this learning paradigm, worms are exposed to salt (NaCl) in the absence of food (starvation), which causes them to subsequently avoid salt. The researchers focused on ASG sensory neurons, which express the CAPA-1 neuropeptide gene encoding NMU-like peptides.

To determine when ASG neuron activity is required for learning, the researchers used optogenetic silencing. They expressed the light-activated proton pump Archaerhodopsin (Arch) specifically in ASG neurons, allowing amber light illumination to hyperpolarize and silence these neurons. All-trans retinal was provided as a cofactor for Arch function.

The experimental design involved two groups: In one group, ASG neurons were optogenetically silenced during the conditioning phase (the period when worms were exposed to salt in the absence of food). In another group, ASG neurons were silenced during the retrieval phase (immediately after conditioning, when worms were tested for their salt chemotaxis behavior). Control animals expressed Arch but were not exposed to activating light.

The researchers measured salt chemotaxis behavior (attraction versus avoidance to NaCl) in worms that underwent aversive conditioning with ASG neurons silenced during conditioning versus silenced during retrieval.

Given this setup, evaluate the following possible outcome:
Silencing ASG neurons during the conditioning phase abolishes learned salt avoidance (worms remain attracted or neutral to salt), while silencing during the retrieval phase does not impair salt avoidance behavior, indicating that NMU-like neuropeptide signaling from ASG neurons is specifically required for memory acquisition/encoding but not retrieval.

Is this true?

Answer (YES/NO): NO